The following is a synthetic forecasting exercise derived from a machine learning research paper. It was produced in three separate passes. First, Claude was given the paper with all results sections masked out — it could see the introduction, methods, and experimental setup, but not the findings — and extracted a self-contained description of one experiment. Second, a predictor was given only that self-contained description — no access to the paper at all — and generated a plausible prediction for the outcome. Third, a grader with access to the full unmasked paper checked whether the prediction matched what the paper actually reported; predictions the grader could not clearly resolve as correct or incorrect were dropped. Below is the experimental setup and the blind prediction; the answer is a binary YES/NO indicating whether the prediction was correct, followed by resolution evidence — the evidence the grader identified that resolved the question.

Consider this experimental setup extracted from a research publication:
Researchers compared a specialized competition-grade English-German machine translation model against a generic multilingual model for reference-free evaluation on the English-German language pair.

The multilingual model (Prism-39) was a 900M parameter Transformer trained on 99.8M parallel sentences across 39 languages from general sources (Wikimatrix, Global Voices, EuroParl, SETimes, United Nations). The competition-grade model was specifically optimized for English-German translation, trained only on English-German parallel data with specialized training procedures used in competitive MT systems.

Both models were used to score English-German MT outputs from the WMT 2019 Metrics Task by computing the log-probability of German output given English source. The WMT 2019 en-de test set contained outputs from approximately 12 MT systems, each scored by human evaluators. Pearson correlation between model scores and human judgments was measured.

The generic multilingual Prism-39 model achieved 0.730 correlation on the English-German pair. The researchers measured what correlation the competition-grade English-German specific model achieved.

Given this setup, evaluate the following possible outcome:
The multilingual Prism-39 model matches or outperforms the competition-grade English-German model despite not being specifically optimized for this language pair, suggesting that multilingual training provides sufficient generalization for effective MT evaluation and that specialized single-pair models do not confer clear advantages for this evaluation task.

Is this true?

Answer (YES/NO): NO